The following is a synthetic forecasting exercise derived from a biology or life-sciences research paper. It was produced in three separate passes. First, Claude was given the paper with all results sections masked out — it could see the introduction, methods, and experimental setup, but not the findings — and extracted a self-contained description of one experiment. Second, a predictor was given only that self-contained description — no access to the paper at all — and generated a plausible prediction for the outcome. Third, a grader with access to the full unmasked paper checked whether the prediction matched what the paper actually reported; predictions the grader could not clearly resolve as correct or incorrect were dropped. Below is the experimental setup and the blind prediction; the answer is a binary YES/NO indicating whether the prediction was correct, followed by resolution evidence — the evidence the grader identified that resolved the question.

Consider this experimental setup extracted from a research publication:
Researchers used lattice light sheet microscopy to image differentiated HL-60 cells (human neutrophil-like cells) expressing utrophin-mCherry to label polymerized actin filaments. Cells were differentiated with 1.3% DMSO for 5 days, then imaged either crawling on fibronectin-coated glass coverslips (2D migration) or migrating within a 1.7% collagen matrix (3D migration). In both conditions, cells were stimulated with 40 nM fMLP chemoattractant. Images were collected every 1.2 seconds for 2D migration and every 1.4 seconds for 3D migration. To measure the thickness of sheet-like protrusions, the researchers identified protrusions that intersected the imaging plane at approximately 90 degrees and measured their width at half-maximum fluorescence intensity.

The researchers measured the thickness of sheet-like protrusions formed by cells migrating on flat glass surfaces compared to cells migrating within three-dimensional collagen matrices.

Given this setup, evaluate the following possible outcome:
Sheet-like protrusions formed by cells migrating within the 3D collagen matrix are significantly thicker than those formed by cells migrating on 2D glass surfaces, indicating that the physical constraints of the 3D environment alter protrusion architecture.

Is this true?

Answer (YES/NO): NO